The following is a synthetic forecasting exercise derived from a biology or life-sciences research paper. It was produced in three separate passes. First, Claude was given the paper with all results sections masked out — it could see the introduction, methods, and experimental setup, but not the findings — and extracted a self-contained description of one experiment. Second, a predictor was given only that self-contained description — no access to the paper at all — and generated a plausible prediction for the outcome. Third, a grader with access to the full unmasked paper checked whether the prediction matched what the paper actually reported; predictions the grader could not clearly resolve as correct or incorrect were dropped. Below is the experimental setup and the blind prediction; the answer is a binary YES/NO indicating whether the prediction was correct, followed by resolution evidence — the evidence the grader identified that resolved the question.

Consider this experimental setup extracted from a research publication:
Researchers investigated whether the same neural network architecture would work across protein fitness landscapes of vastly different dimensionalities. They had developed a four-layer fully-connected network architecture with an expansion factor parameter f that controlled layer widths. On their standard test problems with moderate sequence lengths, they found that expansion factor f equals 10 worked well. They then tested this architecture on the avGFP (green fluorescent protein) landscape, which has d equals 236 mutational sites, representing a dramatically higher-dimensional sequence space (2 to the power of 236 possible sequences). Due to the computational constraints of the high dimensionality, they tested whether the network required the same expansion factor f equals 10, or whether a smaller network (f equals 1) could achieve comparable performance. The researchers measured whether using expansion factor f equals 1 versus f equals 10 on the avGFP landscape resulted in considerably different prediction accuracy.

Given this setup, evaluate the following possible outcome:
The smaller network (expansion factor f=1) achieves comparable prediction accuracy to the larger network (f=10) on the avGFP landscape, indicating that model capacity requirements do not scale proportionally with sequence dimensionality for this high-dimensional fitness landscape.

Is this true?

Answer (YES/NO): YES